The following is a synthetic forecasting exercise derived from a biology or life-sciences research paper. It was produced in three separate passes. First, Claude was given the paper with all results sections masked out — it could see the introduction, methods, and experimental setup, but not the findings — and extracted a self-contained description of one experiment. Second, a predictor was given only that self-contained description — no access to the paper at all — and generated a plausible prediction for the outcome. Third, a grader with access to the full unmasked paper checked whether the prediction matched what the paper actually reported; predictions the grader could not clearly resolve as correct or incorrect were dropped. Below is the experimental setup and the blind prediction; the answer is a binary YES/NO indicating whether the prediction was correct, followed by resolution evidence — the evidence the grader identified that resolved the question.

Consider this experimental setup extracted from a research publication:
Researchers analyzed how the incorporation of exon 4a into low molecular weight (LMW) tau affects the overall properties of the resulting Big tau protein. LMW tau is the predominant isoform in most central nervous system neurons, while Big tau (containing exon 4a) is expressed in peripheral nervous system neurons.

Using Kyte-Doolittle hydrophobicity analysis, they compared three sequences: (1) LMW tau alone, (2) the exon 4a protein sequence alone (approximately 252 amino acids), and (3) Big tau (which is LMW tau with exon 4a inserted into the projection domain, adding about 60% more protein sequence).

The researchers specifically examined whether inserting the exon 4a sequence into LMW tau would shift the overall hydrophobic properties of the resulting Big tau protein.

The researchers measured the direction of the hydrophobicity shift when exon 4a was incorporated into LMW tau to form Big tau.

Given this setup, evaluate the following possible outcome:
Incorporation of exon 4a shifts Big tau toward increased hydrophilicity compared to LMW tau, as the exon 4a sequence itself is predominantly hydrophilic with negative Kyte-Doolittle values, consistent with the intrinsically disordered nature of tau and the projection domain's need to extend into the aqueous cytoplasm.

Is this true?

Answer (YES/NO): YES